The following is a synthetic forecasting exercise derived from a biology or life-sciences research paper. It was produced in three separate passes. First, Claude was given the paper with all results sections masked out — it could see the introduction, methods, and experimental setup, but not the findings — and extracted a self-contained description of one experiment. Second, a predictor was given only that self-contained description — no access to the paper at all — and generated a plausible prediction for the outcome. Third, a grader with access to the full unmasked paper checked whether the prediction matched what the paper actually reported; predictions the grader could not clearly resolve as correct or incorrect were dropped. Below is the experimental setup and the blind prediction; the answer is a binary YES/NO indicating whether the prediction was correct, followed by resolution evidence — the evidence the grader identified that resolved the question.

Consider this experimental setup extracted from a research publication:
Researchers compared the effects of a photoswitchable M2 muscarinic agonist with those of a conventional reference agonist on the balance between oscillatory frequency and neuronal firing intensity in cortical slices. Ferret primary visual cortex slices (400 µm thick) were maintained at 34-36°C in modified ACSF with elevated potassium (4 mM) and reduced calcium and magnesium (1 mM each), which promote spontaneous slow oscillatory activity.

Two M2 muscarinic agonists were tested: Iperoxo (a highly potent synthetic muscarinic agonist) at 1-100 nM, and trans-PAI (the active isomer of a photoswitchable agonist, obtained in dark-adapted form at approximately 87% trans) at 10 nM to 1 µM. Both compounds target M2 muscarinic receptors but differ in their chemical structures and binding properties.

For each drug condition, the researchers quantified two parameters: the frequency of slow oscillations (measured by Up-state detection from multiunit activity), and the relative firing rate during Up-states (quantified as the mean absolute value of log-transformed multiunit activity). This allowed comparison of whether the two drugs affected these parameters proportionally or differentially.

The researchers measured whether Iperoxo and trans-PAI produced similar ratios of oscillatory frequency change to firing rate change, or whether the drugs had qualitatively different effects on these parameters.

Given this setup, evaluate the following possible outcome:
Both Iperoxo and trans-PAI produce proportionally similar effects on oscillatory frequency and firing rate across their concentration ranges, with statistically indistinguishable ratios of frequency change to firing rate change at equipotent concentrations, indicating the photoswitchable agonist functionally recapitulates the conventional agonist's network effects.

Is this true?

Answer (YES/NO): NO